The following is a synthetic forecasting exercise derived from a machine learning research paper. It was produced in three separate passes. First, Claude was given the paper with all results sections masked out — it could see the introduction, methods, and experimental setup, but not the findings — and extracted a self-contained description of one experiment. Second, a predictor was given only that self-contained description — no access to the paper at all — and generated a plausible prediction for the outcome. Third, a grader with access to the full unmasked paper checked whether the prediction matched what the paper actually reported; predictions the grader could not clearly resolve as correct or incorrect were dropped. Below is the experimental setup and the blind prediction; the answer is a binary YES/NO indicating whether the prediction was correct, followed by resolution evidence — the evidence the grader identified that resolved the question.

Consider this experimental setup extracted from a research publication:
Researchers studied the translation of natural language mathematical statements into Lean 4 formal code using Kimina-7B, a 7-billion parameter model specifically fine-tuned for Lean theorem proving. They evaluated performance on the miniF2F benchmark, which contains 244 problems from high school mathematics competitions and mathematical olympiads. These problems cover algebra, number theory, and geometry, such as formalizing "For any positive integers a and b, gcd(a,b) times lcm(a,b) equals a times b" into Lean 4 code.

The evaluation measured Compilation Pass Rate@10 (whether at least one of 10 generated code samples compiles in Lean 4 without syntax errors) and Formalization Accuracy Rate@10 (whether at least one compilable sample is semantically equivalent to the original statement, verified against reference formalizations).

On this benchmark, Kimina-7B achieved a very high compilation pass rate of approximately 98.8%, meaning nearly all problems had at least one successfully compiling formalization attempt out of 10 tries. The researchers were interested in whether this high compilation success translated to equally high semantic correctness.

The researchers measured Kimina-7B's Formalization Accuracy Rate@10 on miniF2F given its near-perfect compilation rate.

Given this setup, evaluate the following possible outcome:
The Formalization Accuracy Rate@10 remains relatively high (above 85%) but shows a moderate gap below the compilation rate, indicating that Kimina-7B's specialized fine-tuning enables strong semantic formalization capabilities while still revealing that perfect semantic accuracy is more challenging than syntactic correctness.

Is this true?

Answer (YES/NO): NO